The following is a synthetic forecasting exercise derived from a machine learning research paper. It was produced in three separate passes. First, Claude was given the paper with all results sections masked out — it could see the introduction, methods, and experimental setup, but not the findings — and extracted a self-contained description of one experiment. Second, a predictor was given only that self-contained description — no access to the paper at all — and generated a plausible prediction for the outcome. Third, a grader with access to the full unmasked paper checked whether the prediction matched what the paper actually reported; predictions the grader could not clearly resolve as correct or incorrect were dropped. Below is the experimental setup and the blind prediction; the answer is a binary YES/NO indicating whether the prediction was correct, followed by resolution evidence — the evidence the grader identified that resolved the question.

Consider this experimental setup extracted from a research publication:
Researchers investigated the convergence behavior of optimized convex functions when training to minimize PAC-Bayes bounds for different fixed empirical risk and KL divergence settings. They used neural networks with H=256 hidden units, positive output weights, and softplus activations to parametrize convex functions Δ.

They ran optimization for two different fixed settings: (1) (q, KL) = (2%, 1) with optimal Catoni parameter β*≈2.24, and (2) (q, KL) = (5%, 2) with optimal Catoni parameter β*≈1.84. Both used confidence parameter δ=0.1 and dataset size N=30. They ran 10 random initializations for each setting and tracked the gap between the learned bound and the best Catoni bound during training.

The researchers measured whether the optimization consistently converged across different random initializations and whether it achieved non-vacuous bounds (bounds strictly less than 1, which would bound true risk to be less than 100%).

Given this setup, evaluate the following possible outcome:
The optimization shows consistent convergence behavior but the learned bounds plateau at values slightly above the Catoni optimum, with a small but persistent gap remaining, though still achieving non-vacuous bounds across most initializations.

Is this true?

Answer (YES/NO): NO